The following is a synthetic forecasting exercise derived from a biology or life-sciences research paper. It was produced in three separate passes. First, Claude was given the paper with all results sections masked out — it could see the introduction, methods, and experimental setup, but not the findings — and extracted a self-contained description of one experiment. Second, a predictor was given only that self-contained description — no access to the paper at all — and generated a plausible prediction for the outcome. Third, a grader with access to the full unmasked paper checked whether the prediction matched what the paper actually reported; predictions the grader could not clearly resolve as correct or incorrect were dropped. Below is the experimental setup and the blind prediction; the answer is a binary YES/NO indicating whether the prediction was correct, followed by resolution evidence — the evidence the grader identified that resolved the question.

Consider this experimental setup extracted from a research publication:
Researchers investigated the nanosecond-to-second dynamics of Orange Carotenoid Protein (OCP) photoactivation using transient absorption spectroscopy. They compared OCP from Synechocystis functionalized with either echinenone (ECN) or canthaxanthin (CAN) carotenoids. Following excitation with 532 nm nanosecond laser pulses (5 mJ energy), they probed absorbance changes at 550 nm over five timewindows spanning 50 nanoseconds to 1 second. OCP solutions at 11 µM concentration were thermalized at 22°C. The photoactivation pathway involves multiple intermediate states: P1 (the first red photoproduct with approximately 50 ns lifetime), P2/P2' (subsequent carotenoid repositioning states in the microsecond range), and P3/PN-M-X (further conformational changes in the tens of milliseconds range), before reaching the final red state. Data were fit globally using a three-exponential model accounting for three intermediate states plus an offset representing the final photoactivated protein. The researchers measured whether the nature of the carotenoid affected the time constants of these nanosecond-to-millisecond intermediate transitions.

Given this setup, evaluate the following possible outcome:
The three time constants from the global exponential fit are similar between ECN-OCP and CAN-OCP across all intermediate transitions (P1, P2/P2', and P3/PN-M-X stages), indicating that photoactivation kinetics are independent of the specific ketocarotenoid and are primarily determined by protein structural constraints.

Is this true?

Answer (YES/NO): NO